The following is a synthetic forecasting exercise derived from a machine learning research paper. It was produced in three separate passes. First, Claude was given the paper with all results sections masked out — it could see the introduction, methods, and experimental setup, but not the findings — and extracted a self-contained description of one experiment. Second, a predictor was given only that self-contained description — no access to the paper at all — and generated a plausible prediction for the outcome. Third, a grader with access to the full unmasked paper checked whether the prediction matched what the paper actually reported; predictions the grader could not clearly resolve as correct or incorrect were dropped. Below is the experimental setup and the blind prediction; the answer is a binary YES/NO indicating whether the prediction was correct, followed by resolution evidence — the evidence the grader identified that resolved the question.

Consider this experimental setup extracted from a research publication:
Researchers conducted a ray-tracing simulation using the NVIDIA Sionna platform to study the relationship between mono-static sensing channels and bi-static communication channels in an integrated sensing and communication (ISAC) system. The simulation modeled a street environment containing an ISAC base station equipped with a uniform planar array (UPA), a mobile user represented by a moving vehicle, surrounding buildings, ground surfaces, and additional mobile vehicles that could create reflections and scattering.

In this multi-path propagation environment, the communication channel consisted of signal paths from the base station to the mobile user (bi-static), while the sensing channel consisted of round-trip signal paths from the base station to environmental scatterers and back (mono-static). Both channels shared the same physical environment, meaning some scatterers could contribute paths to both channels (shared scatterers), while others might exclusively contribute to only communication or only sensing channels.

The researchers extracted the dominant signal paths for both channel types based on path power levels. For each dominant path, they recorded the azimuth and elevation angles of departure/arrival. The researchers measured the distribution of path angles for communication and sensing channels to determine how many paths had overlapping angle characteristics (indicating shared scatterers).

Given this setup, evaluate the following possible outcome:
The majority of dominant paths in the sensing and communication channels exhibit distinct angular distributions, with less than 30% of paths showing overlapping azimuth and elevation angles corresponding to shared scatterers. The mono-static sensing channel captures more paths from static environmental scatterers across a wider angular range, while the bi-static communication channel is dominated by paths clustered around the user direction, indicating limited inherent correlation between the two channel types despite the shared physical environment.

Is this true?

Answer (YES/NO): NO